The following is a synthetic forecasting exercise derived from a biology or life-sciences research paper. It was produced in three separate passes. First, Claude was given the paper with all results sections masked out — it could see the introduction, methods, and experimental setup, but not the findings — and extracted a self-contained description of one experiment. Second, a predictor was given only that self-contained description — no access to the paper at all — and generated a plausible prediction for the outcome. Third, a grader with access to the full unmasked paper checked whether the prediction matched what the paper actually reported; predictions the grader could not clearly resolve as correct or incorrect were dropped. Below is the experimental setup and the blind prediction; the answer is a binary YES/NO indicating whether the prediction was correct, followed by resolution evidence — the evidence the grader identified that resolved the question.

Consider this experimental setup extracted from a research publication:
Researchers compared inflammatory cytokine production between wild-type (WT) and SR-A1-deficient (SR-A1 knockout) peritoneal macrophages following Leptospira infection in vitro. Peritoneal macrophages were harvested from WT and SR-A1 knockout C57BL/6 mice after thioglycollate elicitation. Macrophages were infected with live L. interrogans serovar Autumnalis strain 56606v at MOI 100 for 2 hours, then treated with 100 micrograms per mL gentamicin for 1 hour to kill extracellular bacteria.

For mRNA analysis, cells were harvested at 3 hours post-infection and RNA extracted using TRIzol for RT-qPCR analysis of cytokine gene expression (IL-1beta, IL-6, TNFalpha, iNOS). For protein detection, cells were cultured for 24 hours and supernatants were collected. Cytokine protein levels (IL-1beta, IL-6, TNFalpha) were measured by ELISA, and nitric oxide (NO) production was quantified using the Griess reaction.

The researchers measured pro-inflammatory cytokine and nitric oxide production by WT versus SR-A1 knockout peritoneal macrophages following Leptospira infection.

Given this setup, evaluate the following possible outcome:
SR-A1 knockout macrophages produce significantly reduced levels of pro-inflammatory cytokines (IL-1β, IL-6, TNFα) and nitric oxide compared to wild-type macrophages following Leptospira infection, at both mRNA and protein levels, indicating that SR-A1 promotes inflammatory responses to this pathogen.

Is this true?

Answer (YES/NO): NO